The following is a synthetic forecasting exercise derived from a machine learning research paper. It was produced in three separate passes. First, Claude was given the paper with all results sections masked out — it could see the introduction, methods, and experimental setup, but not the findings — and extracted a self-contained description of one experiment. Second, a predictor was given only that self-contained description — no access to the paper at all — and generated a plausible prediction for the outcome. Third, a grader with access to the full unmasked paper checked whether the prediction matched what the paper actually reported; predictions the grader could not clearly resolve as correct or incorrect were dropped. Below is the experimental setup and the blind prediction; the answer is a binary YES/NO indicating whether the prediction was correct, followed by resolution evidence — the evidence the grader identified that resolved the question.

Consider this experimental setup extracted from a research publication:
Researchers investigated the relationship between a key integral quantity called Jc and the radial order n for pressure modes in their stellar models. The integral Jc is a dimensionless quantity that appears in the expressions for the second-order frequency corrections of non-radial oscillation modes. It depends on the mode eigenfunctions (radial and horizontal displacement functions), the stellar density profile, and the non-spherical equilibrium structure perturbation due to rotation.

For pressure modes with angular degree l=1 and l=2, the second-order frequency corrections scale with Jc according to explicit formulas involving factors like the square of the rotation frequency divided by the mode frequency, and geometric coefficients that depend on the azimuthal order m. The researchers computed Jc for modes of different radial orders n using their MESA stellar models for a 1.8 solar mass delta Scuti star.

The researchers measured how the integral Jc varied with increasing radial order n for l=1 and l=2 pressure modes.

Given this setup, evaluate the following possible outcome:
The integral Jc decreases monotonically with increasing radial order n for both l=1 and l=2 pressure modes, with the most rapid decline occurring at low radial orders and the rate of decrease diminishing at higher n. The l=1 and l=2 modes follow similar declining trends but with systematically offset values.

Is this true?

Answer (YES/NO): NO